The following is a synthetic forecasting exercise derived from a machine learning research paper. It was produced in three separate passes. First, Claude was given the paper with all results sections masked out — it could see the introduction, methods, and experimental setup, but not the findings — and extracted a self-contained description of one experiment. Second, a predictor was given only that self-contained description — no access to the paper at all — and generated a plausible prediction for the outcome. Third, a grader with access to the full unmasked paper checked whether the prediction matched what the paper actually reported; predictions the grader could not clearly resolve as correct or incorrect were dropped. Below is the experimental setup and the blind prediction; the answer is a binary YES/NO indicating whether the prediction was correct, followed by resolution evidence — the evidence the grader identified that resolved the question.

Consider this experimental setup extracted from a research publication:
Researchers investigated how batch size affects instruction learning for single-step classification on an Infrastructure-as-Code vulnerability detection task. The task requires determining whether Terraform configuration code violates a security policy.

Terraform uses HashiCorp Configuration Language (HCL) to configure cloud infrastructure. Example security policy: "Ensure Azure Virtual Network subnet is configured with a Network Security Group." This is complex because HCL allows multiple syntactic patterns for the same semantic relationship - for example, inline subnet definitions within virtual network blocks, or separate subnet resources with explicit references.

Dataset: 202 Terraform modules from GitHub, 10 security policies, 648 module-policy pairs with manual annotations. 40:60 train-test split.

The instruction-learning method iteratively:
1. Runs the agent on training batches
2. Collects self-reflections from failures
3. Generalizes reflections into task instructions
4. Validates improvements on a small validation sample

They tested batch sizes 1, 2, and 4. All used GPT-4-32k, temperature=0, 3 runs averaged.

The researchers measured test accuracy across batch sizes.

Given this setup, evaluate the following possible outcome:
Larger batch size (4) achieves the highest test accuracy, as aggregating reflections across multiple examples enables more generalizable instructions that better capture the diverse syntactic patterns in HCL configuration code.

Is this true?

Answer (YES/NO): YES